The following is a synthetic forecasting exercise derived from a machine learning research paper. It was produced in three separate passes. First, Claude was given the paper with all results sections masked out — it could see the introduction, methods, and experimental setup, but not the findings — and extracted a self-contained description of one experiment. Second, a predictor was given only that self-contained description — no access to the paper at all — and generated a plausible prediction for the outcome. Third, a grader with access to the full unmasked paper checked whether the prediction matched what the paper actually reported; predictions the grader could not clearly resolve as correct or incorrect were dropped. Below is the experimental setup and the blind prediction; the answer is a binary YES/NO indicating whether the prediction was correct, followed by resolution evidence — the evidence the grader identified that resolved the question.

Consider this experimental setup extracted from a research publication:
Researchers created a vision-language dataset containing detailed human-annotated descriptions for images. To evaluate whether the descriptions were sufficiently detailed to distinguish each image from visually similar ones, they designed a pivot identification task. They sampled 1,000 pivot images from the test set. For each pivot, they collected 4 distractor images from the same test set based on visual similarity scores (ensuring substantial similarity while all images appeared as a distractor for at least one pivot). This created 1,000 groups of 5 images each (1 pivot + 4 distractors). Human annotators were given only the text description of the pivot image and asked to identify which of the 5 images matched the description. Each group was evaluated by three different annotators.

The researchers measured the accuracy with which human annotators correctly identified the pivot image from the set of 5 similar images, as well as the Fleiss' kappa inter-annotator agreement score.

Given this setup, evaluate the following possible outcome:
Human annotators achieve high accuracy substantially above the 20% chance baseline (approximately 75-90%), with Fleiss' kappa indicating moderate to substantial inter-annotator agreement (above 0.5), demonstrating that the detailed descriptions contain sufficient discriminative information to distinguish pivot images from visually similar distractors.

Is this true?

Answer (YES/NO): NO